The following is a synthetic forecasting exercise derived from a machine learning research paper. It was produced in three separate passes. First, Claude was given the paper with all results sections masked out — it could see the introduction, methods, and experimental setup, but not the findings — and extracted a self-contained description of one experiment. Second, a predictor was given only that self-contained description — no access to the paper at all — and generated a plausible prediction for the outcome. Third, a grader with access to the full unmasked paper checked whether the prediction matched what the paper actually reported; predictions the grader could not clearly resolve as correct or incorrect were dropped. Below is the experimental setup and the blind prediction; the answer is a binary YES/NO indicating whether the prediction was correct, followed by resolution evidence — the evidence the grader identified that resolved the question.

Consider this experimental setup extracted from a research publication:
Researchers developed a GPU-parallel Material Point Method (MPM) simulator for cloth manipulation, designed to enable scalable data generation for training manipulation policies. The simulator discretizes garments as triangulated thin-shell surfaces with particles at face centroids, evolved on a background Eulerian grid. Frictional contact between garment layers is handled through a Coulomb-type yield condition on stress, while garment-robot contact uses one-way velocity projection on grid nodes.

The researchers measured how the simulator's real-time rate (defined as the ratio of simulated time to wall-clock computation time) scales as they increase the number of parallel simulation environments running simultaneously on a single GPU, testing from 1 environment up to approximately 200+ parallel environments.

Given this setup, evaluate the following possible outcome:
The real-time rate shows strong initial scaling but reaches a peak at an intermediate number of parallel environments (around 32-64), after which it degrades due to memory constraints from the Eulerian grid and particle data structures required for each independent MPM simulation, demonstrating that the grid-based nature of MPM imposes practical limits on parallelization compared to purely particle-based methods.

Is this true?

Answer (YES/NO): NO